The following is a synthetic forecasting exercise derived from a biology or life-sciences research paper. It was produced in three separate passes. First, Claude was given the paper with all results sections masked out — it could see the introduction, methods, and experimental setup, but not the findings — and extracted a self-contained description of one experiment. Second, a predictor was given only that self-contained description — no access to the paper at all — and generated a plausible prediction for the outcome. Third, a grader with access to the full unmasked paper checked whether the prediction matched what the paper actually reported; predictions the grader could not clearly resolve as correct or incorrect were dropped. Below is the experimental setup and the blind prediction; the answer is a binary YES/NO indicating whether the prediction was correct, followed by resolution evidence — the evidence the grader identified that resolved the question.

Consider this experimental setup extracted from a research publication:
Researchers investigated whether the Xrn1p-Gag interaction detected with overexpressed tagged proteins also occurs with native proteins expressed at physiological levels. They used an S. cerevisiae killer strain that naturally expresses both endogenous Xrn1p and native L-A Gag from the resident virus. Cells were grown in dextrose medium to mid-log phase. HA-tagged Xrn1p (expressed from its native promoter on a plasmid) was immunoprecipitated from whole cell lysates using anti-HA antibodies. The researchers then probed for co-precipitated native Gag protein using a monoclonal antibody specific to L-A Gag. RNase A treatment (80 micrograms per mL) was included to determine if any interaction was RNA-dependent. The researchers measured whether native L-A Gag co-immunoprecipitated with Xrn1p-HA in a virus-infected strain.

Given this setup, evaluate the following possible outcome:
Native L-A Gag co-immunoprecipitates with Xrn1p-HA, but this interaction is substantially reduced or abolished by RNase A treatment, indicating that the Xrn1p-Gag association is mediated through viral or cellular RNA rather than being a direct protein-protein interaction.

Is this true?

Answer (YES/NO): NO